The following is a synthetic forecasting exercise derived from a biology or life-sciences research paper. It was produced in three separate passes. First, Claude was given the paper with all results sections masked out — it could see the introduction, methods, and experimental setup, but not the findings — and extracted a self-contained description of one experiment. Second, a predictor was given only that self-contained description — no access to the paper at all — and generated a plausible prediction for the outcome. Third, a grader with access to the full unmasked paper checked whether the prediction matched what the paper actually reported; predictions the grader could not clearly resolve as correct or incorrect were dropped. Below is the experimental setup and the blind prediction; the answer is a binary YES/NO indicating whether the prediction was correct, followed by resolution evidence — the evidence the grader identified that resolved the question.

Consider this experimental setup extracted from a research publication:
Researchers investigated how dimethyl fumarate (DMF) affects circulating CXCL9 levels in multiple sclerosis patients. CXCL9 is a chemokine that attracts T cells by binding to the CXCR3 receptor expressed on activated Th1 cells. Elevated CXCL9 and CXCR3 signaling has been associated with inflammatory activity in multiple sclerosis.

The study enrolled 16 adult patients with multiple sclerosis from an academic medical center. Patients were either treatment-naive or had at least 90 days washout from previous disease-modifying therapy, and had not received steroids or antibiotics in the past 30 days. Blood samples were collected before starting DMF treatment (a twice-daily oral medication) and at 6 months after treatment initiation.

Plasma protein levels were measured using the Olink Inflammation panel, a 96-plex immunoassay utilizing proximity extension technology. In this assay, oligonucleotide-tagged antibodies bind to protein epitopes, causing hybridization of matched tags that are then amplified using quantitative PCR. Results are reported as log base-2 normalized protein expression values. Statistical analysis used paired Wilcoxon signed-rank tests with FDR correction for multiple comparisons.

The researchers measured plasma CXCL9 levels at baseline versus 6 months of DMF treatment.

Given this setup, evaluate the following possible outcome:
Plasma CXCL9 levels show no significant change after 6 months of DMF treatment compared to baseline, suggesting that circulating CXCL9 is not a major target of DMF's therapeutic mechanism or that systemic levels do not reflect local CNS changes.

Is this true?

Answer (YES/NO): NO